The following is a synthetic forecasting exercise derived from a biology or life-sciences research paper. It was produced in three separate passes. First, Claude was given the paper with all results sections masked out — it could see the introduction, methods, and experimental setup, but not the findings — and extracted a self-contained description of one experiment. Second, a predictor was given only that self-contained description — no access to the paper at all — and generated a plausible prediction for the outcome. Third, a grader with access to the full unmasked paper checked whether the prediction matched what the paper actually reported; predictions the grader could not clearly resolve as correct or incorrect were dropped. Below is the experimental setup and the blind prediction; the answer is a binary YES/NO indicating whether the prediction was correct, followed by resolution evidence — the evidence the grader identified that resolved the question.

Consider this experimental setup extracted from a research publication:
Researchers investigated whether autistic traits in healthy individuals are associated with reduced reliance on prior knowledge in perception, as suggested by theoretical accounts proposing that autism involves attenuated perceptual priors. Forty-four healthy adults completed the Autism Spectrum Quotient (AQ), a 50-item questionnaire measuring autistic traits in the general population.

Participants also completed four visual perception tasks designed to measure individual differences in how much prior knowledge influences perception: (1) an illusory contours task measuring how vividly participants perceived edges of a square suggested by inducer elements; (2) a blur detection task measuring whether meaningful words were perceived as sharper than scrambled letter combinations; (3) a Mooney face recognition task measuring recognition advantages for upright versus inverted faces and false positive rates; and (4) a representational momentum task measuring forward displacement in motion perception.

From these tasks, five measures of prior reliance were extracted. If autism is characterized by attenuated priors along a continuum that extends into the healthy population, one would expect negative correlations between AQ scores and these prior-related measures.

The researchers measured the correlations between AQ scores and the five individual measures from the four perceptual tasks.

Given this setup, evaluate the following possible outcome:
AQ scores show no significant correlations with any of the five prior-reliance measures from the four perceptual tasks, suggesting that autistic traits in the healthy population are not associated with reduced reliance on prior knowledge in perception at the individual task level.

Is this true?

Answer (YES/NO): YES